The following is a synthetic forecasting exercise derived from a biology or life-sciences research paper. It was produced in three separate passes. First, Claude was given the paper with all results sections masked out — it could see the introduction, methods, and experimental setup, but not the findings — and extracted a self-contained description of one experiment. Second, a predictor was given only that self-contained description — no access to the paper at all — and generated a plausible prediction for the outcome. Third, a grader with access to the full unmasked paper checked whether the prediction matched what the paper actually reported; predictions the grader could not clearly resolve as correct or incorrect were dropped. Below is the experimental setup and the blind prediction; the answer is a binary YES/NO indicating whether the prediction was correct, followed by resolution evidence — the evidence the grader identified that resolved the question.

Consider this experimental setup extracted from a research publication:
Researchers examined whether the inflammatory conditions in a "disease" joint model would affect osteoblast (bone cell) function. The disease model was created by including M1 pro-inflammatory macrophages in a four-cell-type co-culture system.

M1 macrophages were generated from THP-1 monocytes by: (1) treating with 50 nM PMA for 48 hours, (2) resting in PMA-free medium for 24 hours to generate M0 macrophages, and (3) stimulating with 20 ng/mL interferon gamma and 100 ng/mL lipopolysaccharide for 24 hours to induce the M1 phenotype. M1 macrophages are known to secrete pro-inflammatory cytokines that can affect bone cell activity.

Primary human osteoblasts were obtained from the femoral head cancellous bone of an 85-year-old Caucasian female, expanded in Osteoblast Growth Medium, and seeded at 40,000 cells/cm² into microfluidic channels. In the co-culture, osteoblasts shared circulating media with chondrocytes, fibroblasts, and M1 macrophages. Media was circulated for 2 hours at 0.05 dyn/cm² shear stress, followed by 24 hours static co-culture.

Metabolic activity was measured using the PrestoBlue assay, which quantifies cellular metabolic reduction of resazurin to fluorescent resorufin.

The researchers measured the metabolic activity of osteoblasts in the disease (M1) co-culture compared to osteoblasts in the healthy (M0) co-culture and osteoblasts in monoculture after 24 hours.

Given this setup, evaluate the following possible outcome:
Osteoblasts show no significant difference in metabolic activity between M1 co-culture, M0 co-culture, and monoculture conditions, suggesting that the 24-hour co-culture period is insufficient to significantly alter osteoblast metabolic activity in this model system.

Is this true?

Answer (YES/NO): NO